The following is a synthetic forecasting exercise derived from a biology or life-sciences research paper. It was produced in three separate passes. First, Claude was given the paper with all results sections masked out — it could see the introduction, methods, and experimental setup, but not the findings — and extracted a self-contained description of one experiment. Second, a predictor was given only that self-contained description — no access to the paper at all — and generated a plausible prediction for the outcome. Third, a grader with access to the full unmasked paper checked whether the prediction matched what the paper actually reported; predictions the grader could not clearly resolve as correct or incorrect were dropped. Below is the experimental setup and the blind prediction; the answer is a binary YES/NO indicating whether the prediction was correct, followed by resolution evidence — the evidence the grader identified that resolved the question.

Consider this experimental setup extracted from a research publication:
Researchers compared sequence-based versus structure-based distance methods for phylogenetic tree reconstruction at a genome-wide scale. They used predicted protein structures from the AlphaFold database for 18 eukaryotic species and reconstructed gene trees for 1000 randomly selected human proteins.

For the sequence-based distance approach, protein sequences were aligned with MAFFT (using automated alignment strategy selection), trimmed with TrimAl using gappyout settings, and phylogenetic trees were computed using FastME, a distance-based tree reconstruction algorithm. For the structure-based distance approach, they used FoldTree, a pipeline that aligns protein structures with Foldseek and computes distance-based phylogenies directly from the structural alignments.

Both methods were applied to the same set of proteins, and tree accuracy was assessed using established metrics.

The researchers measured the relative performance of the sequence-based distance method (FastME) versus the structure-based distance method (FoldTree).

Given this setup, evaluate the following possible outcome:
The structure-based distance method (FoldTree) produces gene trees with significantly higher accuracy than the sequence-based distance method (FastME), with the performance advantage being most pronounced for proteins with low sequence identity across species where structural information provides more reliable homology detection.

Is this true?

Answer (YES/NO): NO